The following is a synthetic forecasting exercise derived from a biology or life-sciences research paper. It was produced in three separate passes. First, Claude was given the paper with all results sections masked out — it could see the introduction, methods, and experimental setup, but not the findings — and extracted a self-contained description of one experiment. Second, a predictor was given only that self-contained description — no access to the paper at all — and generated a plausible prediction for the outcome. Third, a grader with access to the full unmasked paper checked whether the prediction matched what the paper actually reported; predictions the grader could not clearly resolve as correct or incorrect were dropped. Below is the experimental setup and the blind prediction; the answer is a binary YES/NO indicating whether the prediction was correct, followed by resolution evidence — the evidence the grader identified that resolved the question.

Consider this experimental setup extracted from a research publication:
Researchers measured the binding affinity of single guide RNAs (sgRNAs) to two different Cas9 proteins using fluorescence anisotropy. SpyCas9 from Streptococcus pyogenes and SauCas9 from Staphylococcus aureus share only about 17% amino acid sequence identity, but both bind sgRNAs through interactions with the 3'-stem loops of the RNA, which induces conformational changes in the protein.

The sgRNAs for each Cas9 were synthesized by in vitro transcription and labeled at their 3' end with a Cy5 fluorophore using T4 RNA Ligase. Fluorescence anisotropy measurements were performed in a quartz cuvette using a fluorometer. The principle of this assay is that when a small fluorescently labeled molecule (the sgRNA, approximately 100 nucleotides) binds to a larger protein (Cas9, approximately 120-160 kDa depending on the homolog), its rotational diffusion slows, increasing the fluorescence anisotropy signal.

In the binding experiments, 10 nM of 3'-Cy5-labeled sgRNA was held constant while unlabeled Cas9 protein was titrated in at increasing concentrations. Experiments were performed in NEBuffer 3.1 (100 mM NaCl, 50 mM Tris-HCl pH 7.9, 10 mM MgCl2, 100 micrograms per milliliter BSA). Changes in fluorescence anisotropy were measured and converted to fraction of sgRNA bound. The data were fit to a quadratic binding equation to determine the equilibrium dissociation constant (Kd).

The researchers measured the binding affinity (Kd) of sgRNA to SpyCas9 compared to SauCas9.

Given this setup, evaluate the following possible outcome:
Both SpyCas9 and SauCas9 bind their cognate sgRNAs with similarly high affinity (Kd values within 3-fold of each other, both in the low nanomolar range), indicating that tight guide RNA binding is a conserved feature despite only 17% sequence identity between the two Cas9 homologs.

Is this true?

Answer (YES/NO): YES